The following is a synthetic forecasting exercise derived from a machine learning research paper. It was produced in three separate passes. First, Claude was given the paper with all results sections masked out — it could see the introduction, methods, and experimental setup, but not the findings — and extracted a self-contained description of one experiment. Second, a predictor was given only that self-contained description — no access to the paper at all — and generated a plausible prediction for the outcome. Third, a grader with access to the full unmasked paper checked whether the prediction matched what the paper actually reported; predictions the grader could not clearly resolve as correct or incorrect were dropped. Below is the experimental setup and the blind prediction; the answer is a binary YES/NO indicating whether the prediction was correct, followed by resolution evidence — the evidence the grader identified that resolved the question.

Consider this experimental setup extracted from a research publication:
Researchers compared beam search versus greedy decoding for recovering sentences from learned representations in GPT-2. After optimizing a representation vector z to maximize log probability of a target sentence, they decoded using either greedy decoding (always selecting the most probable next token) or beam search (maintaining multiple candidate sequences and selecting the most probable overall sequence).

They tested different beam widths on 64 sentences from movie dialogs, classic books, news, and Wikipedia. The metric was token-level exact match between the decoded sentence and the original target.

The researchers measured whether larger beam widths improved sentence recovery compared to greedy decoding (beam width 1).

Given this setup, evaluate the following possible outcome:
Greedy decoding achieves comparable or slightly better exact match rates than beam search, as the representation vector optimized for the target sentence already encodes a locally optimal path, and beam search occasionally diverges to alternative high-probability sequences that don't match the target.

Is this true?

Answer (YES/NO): YES